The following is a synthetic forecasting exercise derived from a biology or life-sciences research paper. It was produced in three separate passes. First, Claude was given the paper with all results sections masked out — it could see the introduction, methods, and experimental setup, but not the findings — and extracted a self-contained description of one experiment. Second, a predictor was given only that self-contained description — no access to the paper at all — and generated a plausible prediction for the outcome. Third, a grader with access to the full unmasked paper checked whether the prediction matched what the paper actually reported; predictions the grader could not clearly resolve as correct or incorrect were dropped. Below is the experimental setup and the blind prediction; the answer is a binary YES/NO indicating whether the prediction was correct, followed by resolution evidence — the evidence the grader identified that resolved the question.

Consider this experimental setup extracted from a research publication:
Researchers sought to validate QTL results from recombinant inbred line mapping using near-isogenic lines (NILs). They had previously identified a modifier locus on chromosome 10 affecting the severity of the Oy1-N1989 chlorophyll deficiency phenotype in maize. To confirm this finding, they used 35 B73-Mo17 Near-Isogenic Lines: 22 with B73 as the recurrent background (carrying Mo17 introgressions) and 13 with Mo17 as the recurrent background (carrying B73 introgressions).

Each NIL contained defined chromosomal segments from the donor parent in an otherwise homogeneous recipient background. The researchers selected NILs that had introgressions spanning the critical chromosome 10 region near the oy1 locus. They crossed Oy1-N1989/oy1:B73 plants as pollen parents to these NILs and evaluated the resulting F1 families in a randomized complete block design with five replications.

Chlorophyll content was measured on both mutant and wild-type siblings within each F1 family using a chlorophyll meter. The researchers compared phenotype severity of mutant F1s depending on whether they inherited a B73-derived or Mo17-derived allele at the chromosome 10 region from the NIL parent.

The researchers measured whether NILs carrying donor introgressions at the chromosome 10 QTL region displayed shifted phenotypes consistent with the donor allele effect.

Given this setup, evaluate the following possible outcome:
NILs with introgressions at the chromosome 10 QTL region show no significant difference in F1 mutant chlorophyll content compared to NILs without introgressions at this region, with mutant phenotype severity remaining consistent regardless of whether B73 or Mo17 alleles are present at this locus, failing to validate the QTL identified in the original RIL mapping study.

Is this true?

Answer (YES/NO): NO